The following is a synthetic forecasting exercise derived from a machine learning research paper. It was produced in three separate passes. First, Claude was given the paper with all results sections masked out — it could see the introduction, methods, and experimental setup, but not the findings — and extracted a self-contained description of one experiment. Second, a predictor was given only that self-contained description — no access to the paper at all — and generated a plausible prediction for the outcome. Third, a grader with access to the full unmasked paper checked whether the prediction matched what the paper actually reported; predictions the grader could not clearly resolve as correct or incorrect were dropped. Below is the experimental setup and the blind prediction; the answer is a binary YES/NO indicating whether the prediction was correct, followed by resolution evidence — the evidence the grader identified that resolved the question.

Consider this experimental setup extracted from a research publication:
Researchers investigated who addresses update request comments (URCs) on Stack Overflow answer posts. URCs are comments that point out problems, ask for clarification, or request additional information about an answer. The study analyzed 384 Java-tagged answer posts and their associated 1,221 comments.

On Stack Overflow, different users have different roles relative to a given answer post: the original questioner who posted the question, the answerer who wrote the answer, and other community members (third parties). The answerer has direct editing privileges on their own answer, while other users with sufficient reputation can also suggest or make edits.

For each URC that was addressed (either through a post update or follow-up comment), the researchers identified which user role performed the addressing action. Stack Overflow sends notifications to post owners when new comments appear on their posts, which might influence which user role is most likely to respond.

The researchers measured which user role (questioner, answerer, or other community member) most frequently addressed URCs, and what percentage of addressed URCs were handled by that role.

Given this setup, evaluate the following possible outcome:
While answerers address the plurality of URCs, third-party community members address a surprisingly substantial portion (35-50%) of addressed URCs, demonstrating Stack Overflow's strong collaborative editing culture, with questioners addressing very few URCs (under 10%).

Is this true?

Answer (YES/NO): NO